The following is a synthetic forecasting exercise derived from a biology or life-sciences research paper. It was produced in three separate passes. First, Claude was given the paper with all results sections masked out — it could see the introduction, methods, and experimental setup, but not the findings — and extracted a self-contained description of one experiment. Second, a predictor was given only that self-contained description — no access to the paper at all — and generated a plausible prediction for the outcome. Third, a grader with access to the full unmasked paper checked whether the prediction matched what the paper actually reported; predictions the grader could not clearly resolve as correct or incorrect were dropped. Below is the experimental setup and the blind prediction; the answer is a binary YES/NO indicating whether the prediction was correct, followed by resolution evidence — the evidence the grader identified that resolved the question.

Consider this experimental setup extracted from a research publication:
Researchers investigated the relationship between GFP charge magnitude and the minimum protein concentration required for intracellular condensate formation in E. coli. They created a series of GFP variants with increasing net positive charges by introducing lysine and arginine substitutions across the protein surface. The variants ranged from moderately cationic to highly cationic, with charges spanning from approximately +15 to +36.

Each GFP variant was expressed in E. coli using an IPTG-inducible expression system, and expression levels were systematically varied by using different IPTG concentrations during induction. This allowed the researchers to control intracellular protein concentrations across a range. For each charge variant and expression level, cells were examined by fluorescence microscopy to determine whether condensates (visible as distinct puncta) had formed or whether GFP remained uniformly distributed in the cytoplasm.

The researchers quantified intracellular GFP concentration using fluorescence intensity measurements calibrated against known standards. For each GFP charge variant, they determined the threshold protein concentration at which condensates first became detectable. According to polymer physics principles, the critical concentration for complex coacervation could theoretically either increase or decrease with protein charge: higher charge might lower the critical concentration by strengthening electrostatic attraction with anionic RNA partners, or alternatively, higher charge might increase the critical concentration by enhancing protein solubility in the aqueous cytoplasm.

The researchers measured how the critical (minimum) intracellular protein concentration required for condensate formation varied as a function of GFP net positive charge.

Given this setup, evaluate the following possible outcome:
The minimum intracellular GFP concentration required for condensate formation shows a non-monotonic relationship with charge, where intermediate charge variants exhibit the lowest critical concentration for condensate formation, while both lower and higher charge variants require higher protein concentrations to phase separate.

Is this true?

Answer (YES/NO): NO